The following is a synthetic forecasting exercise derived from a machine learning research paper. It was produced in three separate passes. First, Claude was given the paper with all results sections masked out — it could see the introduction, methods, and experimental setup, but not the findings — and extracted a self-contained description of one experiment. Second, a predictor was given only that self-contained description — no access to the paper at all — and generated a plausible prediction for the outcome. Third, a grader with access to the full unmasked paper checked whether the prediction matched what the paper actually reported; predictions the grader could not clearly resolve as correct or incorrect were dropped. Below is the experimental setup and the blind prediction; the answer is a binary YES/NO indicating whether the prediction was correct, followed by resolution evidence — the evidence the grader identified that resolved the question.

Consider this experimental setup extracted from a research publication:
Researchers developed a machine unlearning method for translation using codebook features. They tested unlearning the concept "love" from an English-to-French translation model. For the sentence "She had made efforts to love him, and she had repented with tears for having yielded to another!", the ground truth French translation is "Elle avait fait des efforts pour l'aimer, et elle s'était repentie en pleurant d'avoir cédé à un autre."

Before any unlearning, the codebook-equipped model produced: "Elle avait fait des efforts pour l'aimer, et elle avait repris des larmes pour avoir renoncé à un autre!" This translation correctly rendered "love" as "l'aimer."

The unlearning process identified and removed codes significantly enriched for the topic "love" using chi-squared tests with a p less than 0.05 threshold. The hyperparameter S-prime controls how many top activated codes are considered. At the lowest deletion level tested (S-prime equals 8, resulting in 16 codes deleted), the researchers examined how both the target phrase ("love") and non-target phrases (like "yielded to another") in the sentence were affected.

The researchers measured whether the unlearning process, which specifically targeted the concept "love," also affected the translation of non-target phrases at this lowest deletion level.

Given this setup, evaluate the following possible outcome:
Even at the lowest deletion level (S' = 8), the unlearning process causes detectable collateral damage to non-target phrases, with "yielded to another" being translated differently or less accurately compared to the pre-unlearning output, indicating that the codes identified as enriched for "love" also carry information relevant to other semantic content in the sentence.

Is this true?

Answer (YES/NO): YES